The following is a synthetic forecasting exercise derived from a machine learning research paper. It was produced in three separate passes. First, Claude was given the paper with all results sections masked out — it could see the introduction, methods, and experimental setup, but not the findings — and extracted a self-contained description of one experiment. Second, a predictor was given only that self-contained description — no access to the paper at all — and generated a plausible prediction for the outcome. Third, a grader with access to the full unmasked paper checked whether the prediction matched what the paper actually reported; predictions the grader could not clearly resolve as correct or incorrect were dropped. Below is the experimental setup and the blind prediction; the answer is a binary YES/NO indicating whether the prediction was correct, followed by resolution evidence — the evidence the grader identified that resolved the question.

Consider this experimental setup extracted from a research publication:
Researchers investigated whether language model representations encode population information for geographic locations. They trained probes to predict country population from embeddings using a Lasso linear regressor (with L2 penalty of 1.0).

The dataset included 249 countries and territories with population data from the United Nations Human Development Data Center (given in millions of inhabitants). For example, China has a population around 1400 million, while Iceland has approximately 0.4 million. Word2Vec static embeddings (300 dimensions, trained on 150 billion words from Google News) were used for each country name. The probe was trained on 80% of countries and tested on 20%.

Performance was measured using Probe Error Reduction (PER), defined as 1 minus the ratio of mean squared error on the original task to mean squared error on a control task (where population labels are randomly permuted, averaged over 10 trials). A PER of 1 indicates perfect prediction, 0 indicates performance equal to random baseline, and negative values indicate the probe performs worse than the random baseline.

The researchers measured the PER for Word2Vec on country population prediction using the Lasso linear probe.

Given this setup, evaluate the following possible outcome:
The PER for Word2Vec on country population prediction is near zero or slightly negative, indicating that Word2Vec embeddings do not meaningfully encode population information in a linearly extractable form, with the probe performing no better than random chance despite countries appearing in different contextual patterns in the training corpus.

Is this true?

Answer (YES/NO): NO